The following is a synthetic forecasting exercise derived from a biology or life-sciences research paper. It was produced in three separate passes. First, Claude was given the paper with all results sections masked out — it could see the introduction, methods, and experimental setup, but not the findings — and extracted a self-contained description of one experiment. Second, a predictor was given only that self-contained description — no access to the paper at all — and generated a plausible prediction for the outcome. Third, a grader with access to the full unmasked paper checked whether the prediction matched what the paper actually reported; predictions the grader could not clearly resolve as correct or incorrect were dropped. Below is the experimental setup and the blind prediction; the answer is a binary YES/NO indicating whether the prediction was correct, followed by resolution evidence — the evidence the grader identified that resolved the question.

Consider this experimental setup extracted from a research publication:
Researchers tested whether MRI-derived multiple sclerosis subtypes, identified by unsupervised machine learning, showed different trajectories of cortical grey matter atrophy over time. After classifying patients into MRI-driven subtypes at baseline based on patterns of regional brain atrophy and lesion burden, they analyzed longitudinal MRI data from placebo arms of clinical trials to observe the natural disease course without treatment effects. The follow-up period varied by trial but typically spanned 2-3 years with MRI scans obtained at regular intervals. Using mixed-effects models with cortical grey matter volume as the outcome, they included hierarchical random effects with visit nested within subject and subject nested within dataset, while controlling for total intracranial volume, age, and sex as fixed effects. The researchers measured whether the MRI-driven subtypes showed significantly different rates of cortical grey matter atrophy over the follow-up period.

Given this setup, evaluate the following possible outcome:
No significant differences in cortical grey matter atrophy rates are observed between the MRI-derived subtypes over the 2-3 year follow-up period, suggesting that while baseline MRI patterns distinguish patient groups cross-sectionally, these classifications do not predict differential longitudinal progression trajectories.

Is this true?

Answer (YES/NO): NO